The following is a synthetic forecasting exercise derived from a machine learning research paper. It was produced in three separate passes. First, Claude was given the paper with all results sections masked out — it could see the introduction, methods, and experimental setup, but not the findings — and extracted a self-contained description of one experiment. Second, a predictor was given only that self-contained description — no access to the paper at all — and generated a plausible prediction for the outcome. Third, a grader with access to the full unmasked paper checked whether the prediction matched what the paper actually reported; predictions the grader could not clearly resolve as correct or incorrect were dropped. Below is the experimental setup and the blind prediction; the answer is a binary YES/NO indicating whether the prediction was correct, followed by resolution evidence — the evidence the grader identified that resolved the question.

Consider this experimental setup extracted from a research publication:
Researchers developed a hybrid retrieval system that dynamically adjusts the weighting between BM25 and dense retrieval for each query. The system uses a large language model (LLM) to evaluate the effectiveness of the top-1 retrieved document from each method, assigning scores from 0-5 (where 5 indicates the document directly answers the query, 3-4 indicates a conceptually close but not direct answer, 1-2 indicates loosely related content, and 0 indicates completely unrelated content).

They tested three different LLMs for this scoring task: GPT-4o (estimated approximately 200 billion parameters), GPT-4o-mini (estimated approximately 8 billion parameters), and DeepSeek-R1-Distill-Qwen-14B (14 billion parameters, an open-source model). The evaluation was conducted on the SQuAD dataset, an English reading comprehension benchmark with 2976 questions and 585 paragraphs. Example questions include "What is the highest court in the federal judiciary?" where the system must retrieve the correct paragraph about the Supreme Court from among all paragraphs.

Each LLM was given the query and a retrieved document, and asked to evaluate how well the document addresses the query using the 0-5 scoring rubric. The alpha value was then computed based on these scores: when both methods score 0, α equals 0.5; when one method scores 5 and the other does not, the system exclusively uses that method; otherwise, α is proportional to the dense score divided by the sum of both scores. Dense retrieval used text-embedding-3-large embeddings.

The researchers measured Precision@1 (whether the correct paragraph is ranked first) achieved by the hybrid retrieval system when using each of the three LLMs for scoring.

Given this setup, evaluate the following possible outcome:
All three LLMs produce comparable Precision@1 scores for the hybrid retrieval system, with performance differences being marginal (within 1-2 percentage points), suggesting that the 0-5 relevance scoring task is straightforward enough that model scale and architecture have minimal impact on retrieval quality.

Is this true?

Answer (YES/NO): YES